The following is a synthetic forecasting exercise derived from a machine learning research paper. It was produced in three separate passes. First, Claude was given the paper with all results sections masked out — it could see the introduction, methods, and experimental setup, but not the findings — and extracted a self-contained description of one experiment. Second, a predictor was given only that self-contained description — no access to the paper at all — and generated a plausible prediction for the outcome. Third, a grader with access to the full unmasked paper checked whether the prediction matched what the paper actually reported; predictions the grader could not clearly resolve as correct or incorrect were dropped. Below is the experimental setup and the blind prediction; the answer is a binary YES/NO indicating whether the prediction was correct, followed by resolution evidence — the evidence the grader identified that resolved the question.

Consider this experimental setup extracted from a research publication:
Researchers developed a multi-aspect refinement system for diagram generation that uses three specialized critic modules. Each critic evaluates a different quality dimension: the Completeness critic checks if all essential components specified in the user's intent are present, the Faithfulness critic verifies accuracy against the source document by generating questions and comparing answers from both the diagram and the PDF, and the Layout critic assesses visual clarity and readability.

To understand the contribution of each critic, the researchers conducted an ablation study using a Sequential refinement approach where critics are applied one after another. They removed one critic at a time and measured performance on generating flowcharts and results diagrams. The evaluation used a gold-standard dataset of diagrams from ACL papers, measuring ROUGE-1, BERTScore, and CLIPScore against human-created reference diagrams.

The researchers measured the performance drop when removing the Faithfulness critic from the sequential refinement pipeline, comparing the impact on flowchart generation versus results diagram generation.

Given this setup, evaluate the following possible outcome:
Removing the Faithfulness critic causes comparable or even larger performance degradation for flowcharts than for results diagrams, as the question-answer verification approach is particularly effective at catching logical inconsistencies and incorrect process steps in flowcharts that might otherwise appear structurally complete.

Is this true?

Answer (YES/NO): NO